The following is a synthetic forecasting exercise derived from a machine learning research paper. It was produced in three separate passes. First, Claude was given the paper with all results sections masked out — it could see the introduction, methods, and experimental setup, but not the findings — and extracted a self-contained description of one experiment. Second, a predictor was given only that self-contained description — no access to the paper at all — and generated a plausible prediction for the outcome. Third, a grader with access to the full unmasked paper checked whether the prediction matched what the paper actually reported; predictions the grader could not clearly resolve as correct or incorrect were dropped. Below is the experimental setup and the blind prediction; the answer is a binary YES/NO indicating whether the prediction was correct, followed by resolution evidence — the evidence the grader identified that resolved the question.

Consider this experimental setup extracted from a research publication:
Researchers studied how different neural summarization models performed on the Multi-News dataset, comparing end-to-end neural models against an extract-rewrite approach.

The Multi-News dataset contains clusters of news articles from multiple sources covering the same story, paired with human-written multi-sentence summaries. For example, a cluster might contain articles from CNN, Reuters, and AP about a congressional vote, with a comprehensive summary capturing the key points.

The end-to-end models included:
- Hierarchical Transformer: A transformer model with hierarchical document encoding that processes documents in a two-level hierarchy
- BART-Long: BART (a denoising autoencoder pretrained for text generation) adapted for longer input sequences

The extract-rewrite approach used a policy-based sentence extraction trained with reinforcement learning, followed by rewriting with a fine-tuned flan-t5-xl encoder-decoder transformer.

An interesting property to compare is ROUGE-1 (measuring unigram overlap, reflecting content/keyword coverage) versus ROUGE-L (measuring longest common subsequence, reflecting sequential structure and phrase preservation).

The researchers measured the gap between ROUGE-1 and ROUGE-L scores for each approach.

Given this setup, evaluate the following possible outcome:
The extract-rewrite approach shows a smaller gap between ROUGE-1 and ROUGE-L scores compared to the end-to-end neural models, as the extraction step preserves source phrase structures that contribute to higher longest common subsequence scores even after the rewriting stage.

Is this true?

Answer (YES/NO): NO